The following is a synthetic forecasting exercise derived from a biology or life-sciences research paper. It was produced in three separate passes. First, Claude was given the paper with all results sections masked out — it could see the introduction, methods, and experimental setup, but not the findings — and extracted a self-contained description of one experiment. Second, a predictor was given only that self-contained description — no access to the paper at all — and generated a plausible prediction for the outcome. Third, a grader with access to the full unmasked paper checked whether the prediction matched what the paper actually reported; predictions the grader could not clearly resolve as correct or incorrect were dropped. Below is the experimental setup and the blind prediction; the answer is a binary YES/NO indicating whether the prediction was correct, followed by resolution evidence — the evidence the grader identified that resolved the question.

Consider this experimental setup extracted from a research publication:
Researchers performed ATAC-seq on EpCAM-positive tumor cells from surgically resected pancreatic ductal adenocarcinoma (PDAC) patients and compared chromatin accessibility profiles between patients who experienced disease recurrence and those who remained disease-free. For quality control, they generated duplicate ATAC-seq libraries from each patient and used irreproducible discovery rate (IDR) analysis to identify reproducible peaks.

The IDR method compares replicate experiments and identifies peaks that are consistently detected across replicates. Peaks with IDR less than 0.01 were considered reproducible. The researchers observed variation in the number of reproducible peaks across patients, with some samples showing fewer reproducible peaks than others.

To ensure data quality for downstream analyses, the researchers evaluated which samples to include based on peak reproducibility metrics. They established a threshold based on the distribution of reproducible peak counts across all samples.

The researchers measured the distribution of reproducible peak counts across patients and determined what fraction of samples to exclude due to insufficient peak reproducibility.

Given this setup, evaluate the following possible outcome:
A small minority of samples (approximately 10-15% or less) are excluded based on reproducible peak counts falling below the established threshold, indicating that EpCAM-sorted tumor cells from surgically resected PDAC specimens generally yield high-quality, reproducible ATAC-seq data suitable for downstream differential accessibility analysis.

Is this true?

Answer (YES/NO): NO